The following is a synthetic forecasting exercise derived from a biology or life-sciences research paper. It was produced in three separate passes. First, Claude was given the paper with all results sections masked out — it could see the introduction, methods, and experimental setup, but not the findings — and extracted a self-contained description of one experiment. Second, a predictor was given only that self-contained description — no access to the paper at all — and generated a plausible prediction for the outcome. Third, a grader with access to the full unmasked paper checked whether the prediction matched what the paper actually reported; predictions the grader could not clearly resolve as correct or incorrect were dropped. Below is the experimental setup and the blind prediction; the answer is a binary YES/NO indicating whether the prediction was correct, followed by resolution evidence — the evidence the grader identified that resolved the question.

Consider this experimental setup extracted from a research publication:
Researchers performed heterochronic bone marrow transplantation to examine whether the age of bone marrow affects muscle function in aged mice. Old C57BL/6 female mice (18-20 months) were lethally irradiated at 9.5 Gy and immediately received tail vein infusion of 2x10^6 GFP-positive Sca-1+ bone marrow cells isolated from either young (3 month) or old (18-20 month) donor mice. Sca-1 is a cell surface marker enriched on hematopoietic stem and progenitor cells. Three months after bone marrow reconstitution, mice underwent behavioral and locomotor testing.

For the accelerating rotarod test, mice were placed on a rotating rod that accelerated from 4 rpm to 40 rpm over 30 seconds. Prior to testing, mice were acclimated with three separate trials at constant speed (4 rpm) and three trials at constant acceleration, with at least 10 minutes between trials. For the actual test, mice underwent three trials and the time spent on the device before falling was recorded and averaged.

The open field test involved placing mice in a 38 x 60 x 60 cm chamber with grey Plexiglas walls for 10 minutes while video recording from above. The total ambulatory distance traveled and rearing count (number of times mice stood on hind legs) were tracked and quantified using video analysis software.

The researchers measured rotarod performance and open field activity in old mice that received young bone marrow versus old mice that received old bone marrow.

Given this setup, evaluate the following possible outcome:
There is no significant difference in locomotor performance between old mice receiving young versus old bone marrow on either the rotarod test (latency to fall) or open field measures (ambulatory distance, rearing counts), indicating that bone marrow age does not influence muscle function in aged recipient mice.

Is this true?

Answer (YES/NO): NO